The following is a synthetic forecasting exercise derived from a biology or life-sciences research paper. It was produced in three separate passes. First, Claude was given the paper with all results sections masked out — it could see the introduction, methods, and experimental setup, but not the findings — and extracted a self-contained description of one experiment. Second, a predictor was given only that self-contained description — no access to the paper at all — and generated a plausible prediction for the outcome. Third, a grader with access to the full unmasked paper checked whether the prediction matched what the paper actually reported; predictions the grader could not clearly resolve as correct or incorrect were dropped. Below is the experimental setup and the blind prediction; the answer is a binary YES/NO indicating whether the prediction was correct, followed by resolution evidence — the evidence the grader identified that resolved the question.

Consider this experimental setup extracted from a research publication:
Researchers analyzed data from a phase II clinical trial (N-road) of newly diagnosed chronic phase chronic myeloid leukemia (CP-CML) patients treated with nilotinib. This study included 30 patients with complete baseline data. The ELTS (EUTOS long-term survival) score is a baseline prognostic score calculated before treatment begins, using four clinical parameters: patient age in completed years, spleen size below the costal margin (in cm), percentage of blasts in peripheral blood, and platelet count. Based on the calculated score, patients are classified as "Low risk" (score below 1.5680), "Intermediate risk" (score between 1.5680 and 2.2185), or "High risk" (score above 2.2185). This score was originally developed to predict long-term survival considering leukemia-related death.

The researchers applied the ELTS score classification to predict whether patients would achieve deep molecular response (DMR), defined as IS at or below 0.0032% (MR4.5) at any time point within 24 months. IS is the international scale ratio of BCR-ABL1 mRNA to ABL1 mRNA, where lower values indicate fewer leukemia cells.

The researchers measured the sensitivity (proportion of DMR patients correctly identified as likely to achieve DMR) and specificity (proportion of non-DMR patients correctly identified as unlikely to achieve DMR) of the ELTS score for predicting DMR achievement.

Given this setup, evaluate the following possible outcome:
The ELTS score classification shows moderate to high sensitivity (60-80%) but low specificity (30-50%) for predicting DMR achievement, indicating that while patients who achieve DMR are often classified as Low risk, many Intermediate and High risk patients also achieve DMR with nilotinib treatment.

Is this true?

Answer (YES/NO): NO